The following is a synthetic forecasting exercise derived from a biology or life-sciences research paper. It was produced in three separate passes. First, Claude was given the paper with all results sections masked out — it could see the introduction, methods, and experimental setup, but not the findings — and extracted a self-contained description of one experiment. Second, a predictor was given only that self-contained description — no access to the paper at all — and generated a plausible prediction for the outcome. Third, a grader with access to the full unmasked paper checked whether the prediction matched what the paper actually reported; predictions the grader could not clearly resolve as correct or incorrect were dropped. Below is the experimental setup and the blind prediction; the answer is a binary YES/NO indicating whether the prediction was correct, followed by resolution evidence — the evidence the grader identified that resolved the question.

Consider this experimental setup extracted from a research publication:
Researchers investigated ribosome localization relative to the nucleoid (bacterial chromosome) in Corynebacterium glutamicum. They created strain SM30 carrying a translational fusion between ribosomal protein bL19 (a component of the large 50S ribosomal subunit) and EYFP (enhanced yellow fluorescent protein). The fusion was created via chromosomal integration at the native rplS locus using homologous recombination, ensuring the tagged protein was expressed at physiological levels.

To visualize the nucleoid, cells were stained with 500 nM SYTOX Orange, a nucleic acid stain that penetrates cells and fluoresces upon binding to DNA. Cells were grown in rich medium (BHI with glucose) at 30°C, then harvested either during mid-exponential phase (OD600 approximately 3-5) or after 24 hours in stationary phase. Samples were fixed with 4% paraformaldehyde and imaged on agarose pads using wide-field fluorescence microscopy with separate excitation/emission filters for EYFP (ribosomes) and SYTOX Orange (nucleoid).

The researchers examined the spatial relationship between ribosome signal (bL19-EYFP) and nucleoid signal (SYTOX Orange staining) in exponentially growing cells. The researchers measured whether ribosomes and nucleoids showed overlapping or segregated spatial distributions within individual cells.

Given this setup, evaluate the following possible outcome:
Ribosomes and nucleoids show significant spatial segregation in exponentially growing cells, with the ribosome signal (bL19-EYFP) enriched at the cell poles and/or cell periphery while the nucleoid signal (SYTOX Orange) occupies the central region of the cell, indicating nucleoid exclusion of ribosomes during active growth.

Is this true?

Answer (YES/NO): NO